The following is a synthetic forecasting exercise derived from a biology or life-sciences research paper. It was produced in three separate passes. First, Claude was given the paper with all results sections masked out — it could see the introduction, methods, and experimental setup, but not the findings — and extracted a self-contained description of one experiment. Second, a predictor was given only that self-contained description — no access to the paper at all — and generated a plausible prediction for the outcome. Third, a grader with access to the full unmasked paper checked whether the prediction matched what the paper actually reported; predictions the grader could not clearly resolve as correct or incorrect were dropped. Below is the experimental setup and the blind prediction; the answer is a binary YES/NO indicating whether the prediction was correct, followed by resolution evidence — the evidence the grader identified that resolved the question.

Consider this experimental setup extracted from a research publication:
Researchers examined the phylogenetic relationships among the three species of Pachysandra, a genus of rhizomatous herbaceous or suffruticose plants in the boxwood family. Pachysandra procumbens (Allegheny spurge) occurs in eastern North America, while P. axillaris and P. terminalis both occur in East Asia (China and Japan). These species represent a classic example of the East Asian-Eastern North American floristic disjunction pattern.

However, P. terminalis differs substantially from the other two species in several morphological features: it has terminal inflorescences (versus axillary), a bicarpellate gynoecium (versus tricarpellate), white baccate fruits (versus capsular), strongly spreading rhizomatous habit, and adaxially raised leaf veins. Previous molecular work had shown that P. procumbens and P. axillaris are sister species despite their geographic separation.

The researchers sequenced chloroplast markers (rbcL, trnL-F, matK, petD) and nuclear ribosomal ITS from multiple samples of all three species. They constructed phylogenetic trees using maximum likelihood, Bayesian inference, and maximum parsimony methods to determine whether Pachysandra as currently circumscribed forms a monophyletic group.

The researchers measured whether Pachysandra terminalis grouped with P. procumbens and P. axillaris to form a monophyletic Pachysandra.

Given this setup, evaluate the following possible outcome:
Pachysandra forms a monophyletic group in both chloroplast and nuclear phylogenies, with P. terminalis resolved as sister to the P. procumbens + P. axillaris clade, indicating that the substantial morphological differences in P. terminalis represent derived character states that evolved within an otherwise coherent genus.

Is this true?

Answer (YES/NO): NO